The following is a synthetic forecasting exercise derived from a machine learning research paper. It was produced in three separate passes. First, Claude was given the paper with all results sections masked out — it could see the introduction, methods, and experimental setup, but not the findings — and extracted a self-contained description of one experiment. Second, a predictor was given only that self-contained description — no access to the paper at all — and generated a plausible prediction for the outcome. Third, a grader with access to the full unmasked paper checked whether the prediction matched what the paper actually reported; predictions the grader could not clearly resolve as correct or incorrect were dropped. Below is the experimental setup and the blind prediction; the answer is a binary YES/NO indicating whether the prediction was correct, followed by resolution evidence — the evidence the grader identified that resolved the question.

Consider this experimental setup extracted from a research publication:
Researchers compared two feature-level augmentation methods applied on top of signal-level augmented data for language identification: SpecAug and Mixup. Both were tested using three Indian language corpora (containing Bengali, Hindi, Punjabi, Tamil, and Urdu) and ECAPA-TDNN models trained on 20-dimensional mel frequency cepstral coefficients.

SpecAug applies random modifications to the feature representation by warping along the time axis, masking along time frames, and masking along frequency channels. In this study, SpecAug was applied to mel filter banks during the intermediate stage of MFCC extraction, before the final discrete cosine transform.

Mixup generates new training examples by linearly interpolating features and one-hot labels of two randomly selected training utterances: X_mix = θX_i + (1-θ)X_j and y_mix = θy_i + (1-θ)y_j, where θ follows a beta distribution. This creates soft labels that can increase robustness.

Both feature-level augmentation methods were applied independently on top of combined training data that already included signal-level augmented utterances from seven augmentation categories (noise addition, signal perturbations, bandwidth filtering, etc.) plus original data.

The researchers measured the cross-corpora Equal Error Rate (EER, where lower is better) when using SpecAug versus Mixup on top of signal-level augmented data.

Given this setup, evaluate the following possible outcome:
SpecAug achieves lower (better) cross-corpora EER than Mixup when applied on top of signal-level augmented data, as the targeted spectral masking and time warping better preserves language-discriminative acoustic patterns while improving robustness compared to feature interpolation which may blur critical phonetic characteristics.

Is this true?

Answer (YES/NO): NO